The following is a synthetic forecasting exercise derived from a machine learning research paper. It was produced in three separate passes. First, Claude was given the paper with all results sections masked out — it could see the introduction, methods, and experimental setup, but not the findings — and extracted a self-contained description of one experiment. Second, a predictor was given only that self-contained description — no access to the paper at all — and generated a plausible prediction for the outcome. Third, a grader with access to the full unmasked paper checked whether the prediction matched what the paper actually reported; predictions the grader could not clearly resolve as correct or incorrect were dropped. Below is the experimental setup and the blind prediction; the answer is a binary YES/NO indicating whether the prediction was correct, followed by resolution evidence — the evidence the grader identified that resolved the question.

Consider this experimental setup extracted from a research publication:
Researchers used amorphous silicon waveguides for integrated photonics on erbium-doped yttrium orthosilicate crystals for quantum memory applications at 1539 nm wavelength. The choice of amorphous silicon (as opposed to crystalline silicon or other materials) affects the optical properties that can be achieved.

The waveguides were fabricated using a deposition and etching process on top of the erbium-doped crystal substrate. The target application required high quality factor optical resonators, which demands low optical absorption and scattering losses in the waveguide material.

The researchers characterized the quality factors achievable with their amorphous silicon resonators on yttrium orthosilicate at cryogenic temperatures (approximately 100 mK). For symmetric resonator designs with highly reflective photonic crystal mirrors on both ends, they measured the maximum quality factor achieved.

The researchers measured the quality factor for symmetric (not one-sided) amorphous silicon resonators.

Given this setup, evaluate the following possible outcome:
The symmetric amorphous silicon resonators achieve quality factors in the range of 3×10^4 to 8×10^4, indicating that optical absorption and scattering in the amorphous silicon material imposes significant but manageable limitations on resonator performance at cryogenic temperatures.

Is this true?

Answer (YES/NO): NO